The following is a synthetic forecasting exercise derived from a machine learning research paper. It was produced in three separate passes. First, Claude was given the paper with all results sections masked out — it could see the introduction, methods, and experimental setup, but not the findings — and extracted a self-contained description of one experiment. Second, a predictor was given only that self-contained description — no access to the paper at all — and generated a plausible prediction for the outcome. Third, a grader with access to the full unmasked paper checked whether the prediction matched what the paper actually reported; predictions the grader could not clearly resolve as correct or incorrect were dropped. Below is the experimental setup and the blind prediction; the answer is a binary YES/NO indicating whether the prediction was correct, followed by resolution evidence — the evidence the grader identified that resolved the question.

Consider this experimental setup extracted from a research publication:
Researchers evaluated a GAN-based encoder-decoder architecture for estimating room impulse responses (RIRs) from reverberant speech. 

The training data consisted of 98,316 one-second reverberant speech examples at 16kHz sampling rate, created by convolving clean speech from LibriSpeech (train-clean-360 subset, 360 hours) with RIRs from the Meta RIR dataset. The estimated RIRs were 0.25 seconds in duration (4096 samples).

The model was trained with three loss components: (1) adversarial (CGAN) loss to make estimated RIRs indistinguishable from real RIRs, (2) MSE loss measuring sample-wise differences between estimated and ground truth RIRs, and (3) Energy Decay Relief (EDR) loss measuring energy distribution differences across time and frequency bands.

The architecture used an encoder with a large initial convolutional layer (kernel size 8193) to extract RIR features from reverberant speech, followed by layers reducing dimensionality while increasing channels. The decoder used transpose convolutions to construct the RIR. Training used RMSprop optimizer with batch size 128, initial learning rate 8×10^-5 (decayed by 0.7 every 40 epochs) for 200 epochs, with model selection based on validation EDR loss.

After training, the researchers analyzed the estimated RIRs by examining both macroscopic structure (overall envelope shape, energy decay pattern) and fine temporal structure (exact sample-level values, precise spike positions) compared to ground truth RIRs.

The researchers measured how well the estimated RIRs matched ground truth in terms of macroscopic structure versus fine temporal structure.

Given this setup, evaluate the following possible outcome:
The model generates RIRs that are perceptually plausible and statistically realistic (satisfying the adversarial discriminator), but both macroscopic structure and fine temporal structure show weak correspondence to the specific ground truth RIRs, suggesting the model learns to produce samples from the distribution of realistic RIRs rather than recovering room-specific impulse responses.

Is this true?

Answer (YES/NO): NO